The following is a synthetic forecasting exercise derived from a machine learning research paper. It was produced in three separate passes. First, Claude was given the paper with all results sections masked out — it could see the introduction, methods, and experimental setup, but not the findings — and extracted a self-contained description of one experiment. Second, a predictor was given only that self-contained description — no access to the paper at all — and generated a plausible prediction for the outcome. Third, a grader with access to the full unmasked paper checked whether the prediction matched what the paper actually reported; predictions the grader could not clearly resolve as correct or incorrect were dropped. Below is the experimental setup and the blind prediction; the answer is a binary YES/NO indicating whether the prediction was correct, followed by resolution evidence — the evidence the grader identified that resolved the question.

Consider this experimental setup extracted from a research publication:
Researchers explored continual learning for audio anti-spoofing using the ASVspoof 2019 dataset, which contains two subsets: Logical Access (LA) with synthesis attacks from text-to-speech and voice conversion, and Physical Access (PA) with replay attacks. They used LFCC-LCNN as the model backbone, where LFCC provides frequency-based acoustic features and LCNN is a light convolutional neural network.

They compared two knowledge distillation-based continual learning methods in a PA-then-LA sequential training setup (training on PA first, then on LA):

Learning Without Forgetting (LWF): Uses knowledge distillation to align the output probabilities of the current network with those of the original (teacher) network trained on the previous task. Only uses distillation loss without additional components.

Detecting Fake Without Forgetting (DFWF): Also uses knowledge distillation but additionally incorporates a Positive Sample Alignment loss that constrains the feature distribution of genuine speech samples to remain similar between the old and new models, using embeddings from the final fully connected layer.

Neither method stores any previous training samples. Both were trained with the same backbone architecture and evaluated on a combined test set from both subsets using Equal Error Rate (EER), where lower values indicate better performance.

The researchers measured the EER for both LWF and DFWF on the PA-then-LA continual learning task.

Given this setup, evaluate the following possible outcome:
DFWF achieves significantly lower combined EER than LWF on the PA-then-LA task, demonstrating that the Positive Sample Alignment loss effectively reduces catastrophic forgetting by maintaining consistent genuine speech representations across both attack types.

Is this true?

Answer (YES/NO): NO